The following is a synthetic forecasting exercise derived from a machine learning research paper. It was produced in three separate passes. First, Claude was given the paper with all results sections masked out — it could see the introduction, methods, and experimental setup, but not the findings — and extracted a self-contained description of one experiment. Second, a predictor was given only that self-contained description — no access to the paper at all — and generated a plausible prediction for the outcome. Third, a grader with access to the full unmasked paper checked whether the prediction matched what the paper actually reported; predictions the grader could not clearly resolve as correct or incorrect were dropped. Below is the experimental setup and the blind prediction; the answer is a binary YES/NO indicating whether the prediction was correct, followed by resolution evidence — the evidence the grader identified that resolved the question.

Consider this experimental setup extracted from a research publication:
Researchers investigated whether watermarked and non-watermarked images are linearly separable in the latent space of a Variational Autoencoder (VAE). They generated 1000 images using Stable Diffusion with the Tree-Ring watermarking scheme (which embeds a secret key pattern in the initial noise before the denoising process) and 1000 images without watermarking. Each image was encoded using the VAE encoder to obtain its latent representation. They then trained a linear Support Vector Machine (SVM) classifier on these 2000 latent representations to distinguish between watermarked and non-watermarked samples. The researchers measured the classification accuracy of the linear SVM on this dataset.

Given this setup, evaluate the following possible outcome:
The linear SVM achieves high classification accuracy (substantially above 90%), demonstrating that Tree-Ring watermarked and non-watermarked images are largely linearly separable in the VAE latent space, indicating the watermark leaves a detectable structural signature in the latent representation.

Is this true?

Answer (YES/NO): YES